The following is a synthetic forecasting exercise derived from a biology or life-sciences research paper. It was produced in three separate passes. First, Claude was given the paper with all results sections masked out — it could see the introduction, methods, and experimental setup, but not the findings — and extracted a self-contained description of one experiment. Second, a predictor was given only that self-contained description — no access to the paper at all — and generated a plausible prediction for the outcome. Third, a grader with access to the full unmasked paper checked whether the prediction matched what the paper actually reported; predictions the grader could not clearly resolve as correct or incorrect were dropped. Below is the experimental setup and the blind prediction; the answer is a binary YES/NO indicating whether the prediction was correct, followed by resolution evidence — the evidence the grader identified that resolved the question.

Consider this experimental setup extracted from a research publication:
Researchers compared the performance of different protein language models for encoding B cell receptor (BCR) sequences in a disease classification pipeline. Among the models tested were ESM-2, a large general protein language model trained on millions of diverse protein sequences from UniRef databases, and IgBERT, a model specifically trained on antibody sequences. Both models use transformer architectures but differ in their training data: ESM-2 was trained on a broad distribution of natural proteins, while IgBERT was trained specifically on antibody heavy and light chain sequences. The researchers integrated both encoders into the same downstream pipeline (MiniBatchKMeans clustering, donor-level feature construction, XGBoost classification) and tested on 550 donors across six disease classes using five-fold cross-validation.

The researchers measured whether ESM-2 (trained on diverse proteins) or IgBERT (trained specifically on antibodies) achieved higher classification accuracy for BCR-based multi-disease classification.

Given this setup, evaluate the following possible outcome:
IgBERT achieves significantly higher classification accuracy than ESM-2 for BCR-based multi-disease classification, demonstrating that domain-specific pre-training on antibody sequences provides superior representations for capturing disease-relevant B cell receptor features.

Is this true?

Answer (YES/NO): YES